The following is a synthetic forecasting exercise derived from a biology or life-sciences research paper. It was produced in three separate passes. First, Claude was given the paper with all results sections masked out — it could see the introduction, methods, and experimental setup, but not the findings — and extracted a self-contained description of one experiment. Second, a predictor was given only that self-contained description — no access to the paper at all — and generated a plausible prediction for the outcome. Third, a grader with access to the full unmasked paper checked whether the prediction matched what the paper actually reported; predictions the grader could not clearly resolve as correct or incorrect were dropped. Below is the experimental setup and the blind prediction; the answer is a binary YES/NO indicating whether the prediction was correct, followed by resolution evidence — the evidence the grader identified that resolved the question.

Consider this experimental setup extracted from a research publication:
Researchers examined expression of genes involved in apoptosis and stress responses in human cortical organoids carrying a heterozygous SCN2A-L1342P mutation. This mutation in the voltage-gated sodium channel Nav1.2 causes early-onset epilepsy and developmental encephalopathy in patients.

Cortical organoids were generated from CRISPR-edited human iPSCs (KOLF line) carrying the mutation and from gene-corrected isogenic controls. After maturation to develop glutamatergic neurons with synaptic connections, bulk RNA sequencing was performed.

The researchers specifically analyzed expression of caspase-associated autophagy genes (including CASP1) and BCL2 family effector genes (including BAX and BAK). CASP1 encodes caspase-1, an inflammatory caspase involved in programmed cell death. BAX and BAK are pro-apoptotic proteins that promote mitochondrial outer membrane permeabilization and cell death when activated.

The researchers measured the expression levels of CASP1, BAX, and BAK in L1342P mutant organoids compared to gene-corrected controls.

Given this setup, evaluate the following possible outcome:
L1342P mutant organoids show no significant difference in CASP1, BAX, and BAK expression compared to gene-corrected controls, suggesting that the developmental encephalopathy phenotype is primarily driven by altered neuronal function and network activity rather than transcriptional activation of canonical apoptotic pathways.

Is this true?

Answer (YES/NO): NO